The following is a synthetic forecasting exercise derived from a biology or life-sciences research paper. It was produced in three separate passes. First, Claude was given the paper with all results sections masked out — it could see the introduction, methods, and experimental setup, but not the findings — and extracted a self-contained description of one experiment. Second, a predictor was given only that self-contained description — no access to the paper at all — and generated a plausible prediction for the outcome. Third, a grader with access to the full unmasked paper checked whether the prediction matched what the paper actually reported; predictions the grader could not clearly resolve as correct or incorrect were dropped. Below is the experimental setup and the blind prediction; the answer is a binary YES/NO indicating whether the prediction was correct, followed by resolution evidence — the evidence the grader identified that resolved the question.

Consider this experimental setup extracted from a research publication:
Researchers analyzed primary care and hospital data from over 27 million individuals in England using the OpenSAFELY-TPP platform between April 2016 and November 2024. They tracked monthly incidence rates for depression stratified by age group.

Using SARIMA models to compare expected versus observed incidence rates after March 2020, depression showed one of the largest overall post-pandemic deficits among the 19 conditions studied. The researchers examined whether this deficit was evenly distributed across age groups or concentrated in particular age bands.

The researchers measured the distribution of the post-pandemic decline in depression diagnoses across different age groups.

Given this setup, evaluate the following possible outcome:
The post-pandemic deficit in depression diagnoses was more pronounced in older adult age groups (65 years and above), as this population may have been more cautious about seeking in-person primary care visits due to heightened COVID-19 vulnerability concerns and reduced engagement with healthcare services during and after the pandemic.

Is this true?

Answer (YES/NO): NO